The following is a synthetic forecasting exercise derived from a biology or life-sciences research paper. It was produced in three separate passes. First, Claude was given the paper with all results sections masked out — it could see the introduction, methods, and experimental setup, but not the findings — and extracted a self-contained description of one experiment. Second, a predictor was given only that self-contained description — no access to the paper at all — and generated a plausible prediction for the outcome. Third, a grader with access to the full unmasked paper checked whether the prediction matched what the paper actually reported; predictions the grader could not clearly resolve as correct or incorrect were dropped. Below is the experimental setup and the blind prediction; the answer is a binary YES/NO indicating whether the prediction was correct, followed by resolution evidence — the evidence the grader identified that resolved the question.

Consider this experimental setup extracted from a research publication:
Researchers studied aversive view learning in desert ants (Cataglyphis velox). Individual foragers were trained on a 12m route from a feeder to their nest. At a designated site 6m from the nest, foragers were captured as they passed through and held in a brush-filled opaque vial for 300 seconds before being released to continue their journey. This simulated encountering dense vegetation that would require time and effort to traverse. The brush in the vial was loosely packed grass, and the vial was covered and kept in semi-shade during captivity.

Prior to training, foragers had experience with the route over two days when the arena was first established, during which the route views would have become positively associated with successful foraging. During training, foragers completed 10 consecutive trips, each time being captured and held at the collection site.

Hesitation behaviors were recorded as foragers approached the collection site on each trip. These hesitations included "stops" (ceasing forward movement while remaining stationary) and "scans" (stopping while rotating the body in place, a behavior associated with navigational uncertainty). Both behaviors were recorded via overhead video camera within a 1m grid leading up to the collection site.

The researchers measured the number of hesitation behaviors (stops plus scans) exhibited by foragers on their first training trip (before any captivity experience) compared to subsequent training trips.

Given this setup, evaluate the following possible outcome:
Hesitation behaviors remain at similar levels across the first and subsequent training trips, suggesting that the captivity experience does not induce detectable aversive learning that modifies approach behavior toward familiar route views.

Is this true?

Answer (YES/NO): NO